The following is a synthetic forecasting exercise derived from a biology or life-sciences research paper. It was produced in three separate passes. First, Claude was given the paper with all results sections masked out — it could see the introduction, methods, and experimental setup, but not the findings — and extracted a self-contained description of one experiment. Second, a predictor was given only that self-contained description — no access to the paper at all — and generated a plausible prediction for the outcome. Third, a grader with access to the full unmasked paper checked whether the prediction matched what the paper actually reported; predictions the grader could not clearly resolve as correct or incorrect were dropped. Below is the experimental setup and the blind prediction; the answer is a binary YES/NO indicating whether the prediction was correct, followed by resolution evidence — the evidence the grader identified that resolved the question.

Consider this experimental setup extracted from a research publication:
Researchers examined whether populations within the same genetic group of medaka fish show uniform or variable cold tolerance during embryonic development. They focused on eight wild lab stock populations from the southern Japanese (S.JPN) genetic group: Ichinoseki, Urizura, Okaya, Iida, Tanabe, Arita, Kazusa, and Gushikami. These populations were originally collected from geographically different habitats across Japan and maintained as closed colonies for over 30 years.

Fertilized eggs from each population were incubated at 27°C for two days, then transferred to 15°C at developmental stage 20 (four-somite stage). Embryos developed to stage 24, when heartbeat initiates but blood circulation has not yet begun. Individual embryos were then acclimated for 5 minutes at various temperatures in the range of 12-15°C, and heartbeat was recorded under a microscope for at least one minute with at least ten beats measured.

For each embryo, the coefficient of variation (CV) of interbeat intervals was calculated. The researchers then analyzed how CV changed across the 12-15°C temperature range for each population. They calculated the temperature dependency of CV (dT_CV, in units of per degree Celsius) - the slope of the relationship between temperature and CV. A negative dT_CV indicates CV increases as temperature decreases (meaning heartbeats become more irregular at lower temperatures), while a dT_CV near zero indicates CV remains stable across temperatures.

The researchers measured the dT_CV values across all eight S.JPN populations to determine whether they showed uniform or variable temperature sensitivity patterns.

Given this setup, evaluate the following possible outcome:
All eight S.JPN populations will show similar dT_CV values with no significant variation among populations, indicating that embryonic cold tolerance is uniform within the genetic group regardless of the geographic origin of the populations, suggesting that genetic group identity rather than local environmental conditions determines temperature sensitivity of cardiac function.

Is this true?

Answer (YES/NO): NO